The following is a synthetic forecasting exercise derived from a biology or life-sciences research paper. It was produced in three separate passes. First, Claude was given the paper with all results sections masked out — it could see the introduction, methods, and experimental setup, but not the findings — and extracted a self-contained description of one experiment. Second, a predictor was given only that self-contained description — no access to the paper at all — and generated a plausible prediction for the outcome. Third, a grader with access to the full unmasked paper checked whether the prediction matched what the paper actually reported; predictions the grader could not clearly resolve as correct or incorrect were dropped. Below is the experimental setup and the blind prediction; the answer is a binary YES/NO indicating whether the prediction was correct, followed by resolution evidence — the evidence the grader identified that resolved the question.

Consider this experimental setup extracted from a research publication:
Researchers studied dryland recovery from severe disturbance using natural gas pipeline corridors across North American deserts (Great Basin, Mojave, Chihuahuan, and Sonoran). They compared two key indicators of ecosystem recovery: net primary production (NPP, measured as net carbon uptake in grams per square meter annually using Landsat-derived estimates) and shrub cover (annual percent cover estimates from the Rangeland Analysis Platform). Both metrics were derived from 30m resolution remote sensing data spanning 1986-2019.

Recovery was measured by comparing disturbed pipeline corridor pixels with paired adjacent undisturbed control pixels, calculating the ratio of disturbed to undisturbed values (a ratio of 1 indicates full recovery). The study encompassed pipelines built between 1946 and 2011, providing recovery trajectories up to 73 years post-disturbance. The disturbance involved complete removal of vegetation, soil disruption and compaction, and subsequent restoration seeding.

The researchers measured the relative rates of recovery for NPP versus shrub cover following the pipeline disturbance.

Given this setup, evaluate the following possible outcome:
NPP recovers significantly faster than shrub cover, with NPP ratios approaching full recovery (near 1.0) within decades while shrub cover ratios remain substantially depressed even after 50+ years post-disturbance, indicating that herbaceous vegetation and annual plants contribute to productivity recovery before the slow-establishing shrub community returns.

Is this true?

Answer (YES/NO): NO